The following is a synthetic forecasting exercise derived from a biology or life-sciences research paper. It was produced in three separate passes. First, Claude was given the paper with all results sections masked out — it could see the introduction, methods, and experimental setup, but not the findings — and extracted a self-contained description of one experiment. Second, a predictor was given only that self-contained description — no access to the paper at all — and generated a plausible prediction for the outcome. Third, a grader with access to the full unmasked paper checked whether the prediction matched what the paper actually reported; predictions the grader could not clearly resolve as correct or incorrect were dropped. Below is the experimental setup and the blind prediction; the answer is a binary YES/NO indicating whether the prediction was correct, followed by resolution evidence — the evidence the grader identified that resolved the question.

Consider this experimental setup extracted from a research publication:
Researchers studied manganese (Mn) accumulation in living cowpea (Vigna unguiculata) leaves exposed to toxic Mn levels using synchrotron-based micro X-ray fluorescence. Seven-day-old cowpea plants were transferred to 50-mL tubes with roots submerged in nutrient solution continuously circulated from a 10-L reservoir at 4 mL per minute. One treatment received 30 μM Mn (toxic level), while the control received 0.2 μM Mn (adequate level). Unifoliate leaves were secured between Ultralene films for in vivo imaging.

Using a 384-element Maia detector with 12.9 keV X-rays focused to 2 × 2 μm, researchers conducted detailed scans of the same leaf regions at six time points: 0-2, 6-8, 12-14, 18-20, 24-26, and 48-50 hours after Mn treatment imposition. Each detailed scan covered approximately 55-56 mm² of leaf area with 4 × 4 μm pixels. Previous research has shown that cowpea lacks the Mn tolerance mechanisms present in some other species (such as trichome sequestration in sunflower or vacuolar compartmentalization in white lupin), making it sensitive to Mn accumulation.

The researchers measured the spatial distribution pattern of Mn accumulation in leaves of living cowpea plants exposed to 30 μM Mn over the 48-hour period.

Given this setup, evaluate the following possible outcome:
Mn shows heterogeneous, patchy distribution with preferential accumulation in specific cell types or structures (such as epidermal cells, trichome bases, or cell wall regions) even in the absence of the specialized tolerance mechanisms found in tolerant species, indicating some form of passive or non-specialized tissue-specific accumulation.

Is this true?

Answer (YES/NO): NO